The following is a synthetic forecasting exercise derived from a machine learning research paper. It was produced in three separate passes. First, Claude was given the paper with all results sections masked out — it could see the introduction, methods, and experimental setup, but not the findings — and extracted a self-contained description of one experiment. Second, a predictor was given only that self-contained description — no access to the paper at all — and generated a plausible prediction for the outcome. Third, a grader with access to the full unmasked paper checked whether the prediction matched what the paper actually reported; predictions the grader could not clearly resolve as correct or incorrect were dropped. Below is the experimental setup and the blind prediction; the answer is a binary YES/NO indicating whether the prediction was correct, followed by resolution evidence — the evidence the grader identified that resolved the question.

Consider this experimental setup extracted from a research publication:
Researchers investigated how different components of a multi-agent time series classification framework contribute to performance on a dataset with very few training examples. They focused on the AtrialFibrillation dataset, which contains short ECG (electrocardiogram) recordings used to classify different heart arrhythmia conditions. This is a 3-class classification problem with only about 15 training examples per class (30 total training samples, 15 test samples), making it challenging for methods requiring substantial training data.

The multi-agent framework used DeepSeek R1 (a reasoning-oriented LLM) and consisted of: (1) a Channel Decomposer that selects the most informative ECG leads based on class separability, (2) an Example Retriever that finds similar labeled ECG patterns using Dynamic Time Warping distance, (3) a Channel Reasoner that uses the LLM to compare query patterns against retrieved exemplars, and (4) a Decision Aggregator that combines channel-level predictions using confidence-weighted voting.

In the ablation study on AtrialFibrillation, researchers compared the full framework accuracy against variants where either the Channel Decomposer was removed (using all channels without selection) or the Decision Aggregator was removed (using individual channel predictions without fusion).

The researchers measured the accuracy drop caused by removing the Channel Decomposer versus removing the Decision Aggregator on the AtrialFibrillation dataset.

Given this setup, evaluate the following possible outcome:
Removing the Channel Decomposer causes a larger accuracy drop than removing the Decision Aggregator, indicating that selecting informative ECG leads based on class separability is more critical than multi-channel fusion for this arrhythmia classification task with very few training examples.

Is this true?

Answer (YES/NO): NO